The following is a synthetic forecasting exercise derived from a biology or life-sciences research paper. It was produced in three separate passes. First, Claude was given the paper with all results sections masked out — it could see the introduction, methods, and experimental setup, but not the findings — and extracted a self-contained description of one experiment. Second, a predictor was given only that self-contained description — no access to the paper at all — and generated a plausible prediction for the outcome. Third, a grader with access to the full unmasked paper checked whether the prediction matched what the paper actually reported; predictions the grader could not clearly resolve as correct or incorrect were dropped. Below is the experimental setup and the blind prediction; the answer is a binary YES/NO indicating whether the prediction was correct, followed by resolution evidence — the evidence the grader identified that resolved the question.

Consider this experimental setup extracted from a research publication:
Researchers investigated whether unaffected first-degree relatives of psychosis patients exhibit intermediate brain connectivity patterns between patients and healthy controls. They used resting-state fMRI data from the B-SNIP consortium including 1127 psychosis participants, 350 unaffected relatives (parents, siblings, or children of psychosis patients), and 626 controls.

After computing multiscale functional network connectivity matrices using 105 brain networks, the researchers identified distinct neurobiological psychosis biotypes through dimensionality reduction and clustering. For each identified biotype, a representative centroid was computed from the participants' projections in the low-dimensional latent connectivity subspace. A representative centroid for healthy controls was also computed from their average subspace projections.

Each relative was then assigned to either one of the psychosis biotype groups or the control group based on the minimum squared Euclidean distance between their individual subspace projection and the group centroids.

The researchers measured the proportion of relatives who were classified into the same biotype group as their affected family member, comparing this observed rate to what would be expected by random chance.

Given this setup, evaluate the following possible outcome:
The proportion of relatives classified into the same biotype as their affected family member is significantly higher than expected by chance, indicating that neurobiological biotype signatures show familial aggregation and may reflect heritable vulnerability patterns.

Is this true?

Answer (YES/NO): YES